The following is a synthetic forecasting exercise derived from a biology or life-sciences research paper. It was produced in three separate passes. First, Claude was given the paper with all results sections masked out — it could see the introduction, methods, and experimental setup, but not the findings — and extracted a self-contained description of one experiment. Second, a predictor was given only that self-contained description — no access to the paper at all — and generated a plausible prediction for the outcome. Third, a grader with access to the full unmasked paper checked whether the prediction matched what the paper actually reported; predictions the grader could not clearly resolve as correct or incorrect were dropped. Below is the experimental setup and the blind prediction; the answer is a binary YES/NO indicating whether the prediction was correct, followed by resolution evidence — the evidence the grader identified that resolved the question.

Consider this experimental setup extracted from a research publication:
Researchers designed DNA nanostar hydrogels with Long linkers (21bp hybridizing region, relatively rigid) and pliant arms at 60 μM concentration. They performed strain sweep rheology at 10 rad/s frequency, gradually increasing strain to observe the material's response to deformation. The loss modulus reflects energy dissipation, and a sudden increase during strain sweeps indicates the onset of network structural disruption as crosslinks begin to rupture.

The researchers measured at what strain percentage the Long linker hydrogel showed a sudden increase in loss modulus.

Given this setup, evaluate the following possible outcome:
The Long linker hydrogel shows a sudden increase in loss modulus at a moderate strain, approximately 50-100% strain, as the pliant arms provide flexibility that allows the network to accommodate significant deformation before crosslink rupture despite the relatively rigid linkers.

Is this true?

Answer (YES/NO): NO